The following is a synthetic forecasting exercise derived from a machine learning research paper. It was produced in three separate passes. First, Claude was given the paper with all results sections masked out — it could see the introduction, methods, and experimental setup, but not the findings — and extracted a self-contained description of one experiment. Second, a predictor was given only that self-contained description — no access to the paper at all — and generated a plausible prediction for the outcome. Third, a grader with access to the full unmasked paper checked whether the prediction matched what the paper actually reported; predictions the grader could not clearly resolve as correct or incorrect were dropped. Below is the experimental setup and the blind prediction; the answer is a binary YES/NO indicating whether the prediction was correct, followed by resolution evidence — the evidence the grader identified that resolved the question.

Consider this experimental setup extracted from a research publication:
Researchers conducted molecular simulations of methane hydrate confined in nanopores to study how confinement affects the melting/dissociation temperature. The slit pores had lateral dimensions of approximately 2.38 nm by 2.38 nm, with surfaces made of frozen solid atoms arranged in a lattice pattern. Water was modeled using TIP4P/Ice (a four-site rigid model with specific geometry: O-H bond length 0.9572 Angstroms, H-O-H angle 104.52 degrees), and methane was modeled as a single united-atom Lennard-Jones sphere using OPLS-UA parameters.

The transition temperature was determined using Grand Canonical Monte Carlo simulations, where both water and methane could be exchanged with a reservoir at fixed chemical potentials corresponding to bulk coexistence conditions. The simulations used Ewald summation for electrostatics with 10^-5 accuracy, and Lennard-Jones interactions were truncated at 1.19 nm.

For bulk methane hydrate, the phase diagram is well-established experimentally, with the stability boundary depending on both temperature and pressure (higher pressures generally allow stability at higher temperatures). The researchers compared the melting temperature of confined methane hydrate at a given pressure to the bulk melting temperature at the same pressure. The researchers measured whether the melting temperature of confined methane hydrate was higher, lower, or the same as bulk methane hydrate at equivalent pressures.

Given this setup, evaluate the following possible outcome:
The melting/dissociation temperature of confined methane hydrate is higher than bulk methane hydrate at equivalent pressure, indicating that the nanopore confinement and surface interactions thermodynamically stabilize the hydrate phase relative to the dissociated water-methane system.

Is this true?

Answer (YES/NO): NO